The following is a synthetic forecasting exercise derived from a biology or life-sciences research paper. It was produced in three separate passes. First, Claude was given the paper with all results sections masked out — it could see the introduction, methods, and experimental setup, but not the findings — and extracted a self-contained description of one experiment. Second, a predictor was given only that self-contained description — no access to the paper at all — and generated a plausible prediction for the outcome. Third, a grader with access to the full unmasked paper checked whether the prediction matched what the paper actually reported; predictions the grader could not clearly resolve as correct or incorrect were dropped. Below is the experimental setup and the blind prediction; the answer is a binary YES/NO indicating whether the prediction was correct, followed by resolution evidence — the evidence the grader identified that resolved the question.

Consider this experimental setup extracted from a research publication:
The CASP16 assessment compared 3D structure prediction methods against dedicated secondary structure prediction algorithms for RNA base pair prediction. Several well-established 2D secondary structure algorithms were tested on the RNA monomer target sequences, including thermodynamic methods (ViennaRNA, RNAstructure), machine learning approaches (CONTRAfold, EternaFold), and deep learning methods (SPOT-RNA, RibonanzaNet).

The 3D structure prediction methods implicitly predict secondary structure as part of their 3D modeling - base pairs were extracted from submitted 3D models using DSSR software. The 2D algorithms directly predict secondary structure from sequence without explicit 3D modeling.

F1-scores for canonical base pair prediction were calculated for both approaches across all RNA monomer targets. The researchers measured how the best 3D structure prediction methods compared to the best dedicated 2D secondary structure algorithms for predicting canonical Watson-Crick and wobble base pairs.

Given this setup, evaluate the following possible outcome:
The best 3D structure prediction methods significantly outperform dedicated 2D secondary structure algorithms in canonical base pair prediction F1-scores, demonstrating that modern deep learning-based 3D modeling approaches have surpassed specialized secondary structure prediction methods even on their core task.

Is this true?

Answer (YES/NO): NO